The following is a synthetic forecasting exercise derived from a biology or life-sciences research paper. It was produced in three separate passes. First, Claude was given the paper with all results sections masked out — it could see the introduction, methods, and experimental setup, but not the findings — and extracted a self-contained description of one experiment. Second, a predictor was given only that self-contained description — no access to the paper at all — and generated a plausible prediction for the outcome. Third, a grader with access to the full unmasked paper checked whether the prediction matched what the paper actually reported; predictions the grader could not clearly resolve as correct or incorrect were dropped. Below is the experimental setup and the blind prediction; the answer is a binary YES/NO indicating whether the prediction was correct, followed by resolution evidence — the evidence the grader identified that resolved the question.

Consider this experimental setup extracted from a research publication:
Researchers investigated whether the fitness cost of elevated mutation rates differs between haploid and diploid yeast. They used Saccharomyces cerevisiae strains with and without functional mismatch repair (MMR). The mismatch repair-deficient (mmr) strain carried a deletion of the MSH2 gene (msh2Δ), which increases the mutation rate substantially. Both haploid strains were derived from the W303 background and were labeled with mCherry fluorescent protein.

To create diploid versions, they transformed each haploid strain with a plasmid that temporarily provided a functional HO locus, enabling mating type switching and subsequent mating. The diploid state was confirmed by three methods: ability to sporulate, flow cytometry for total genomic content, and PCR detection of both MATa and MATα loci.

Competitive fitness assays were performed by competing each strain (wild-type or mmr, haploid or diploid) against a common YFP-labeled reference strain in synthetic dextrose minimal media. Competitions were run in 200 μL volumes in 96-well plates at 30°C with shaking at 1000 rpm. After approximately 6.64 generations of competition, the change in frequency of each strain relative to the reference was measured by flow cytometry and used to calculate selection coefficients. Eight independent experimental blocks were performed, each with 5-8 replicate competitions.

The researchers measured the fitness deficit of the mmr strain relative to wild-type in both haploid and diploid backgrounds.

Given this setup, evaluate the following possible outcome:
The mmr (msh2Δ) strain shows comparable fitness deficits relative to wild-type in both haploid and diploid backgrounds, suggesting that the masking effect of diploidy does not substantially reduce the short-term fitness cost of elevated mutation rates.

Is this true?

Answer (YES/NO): NO